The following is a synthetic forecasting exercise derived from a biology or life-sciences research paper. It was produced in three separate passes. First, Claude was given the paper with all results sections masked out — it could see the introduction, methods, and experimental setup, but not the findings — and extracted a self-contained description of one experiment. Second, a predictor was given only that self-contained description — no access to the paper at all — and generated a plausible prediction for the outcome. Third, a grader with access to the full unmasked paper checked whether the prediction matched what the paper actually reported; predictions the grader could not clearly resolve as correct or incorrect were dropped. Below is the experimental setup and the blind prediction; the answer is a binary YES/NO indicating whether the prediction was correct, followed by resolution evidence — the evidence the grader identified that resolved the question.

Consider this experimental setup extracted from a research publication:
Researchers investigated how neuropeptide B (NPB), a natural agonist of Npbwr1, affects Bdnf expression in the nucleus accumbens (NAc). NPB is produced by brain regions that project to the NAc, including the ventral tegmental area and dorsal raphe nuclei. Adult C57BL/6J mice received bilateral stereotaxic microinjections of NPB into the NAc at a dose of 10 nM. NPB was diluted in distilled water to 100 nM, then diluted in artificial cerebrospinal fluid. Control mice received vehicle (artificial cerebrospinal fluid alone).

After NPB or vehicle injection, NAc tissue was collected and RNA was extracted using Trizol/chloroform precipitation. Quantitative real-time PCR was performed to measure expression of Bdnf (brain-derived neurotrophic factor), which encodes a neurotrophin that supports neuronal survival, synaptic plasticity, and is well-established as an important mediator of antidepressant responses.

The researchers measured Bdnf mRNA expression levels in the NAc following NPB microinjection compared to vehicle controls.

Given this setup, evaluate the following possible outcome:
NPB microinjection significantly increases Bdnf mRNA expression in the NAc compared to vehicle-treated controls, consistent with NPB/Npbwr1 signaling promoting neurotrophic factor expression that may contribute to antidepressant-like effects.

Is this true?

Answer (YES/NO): NO